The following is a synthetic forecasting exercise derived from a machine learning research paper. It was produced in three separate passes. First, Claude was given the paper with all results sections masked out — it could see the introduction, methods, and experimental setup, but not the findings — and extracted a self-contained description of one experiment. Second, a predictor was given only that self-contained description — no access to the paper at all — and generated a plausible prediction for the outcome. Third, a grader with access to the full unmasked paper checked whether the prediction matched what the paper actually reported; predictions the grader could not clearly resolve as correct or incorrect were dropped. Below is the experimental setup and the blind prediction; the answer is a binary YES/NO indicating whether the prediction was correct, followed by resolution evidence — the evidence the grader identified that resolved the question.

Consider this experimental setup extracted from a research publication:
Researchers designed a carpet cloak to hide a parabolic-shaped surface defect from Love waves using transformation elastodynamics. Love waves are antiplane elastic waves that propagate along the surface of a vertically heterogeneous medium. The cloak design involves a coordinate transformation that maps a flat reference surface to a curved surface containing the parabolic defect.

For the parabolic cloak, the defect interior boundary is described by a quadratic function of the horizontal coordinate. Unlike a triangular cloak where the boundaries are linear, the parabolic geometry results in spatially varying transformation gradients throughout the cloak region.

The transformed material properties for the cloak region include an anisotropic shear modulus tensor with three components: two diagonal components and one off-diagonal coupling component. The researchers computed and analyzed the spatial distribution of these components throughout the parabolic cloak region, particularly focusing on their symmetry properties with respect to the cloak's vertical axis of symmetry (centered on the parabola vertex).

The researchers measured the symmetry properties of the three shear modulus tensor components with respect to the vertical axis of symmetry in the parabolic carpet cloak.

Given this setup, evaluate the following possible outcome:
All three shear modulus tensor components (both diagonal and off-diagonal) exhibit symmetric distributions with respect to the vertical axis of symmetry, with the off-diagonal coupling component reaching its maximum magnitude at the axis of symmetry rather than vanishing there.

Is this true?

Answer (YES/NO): NO